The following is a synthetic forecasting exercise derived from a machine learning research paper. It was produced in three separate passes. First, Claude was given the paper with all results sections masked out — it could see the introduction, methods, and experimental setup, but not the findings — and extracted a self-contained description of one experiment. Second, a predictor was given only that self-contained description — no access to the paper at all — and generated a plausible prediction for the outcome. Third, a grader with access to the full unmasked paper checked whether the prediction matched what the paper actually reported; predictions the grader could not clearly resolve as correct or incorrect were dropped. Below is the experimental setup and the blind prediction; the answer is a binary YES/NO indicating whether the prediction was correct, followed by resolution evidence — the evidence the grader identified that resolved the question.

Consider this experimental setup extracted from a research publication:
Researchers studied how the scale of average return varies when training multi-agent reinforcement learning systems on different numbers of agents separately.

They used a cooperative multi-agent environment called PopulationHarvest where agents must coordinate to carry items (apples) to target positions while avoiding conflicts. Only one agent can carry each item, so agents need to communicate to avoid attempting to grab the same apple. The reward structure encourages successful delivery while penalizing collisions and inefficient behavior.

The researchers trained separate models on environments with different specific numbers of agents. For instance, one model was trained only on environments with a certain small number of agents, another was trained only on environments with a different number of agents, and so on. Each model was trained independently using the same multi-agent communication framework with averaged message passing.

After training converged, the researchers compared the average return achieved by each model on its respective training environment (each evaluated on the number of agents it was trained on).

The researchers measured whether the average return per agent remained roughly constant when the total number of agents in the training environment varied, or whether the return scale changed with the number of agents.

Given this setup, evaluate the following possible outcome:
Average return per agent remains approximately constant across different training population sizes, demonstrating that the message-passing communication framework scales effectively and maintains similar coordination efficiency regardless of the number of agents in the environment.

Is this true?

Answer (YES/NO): NO